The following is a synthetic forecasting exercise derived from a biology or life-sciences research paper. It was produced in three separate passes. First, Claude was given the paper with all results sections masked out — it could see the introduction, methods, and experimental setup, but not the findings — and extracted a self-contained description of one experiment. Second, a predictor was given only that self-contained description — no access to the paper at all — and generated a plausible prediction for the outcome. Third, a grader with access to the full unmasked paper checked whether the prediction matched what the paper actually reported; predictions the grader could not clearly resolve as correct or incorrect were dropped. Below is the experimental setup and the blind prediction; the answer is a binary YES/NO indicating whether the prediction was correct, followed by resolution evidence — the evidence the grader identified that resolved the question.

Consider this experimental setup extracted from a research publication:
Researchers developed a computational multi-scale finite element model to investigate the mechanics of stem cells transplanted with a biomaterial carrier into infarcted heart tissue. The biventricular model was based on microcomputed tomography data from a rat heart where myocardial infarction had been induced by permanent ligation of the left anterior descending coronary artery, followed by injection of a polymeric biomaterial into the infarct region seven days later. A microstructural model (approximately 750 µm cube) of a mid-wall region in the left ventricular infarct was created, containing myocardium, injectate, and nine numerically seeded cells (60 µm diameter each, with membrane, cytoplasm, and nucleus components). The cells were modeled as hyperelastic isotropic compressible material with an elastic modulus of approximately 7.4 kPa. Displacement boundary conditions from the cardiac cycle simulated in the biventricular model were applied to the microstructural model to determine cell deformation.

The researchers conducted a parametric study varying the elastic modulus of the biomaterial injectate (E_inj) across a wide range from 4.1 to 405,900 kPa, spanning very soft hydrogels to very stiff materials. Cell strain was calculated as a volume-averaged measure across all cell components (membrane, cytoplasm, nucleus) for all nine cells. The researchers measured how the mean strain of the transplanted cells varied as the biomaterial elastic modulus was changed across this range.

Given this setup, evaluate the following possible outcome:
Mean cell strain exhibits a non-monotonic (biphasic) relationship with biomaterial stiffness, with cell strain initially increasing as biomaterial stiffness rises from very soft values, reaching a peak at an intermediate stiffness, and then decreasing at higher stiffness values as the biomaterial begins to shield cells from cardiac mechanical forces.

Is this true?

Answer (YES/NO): YES